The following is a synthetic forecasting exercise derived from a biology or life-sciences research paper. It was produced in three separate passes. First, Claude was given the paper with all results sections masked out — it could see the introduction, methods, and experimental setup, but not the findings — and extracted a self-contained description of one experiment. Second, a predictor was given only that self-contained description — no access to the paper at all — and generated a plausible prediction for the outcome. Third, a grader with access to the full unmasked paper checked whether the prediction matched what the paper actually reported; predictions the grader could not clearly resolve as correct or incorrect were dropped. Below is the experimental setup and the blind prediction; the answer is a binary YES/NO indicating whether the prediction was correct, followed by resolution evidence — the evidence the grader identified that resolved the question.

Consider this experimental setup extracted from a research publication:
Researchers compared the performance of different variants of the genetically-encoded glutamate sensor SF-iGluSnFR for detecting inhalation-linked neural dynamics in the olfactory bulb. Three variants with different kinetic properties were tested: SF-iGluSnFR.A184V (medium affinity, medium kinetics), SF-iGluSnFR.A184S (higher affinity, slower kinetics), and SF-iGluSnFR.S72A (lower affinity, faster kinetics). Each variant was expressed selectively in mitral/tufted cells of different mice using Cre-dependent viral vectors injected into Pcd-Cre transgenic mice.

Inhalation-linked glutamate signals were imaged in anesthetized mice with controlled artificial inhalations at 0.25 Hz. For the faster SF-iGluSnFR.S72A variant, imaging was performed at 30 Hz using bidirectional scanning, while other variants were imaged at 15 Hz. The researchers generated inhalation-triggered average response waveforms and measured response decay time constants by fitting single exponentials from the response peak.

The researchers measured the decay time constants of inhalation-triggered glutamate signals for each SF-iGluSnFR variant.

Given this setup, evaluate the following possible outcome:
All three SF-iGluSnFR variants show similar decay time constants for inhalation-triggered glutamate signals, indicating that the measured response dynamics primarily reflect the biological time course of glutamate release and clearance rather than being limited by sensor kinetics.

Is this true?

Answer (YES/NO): NO